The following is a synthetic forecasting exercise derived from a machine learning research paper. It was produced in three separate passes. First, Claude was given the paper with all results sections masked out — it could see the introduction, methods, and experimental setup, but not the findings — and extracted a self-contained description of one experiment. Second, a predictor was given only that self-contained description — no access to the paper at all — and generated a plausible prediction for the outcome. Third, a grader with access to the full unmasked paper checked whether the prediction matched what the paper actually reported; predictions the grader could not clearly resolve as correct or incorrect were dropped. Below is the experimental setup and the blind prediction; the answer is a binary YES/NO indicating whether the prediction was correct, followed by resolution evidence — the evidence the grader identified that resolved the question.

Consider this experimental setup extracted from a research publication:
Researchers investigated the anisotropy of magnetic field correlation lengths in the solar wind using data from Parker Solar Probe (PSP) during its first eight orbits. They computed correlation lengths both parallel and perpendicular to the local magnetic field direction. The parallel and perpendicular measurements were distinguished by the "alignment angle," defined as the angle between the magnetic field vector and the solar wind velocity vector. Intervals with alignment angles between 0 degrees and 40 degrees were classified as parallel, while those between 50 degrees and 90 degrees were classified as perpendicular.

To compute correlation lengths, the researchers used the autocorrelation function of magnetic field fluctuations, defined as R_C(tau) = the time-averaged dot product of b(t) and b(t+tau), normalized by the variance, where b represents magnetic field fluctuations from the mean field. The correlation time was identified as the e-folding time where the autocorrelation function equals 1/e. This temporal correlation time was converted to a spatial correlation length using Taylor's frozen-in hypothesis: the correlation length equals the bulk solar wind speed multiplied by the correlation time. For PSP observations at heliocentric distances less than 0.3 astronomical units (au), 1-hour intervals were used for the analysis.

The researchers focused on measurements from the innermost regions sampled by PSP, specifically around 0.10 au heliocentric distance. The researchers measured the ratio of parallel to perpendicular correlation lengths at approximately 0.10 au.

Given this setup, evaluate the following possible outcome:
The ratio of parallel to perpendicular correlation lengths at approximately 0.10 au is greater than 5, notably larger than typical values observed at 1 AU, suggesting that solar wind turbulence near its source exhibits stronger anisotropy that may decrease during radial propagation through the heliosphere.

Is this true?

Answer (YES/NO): NO